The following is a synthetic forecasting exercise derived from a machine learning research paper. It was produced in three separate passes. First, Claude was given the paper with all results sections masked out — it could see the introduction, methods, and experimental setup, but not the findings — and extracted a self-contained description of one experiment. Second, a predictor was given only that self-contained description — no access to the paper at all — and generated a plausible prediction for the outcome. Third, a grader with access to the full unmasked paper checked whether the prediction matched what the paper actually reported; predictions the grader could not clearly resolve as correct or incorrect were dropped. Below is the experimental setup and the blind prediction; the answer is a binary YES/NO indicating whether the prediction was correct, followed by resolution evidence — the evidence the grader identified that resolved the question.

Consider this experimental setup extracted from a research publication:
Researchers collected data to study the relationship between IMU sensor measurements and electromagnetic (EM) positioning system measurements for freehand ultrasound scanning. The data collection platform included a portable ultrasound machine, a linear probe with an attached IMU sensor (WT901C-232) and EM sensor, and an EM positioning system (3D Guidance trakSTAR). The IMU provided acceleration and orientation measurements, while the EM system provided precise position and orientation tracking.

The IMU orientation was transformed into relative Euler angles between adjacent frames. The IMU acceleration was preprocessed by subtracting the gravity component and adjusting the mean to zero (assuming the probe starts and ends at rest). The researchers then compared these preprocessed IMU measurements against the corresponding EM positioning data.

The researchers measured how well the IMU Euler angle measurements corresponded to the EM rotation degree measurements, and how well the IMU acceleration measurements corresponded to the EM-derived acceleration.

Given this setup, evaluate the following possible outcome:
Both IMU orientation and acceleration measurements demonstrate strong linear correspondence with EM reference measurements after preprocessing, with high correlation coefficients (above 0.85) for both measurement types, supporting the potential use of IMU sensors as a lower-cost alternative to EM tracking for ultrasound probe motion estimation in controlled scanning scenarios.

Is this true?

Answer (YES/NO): NO